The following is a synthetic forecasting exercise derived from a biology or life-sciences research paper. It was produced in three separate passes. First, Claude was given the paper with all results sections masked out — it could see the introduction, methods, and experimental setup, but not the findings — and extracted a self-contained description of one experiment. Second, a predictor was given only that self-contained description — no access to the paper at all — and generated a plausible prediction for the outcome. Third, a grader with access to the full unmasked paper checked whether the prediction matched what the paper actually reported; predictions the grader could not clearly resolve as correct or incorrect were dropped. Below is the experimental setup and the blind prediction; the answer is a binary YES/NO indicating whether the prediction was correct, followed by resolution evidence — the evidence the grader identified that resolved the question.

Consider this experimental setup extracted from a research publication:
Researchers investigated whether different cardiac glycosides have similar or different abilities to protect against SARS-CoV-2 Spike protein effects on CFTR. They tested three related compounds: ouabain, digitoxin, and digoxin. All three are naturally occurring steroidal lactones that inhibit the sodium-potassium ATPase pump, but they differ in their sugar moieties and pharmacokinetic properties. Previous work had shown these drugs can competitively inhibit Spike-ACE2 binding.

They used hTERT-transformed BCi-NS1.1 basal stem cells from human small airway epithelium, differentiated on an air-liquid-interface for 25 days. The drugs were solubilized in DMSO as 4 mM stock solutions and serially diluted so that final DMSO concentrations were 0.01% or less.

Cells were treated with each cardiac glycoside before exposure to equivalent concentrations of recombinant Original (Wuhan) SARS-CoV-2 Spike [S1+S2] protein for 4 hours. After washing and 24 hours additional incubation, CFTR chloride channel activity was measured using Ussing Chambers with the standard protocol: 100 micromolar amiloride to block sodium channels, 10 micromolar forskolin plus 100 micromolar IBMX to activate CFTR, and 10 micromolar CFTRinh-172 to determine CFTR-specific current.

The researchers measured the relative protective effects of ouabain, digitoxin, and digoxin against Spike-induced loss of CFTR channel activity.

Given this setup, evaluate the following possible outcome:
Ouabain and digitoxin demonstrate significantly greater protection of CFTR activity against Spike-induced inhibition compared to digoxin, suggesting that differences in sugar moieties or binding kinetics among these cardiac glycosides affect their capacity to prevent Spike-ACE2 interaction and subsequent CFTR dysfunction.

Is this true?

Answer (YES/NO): YES